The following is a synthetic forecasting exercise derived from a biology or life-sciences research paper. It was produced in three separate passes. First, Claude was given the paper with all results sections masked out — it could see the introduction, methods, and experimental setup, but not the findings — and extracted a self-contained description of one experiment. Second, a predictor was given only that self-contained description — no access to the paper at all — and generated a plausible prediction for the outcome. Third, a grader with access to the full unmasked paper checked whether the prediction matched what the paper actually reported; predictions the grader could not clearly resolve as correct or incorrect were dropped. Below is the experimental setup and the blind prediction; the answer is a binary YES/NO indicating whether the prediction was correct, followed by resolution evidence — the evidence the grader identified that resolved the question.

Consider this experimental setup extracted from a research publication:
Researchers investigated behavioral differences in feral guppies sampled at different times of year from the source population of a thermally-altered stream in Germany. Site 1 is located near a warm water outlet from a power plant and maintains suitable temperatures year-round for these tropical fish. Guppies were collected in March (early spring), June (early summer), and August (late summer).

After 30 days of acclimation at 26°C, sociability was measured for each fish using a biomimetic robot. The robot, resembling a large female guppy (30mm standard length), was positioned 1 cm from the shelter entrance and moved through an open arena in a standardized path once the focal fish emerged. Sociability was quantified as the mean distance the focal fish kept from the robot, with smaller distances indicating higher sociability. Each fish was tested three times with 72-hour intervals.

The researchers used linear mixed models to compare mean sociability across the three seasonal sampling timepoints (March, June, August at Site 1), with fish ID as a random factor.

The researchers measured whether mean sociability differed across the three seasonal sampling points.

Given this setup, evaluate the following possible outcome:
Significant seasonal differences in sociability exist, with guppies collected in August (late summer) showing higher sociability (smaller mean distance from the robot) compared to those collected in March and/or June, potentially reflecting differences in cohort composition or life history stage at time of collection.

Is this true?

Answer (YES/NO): YES